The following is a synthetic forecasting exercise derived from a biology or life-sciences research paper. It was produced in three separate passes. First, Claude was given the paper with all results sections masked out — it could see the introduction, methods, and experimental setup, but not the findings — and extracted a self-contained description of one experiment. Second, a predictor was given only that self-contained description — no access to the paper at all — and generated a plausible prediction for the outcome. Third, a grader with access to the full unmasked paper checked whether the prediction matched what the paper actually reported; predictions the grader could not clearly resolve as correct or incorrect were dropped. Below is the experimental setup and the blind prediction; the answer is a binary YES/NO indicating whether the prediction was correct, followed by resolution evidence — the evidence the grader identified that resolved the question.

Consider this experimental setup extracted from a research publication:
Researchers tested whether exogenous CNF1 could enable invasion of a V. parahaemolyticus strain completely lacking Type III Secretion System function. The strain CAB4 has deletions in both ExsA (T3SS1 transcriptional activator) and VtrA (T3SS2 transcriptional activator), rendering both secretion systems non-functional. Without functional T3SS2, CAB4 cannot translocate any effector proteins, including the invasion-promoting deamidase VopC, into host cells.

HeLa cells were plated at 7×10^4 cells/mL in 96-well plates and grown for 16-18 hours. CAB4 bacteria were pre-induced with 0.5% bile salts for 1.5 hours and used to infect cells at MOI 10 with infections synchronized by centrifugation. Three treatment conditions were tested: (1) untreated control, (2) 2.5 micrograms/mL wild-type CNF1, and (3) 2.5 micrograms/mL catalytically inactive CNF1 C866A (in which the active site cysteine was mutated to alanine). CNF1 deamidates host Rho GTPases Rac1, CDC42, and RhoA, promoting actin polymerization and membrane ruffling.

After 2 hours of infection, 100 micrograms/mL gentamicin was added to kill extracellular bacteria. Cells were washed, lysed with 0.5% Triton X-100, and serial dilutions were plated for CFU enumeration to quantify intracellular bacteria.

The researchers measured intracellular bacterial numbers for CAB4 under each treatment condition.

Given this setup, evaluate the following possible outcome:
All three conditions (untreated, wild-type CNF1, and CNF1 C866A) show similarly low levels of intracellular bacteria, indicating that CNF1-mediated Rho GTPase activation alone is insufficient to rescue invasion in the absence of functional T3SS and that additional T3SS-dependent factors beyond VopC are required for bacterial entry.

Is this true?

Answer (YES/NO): NO